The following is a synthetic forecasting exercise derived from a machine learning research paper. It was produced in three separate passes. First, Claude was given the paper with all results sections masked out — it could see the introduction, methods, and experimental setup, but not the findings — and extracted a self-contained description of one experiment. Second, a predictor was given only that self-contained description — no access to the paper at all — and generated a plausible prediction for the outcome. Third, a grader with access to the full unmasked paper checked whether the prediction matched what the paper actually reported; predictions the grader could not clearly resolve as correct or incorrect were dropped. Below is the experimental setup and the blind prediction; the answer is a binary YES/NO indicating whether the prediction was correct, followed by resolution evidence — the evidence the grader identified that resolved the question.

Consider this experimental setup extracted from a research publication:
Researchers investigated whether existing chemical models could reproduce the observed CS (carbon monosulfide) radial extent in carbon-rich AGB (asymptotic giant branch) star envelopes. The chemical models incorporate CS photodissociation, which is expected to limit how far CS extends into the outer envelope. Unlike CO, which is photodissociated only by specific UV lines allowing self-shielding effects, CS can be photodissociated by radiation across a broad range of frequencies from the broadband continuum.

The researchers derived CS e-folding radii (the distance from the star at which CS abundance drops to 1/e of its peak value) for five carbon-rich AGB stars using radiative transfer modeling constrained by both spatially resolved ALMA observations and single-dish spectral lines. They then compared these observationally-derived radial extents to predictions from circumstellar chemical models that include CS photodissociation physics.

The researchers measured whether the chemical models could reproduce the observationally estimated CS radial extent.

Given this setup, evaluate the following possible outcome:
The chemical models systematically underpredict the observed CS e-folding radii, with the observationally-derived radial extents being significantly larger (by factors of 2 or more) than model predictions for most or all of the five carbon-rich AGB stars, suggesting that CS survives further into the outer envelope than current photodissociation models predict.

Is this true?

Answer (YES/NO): NO